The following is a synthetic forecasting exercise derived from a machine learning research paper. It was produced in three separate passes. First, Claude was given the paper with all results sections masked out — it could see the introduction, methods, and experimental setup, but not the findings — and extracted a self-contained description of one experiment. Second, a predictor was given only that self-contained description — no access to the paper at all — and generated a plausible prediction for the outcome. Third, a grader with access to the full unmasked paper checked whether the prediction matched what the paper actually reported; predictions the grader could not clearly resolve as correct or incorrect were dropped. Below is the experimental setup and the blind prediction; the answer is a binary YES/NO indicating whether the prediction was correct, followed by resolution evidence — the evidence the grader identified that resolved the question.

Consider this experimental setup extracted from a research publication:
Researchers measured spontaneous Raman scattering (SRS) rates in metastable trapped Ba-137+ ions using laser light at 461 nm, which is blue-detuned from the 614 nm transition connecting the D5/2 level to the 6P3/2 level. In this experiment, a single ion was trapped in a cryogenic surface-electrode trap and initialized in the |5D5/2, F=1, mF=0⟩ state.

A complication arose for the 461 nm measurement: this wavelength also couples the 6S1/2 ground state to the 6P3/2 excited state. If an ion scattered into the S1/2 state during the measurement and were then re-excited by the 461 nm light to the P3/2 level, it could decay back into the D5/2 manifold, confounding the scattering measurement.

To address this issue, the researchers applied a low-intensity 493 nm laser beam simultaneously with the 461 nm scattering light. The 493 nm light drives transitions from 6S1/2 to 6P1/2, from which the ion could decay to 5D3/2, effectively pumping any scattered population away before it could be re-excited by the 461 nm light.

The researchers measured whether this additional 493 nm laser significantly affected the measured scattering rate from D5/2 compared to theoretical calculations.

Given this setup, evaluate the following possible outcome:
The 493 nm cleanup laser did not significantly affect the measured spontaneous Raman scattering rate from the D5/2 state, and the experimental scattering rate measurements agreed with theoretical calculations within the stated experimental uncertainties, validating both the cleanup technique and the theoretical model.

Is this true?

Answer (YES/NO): YES